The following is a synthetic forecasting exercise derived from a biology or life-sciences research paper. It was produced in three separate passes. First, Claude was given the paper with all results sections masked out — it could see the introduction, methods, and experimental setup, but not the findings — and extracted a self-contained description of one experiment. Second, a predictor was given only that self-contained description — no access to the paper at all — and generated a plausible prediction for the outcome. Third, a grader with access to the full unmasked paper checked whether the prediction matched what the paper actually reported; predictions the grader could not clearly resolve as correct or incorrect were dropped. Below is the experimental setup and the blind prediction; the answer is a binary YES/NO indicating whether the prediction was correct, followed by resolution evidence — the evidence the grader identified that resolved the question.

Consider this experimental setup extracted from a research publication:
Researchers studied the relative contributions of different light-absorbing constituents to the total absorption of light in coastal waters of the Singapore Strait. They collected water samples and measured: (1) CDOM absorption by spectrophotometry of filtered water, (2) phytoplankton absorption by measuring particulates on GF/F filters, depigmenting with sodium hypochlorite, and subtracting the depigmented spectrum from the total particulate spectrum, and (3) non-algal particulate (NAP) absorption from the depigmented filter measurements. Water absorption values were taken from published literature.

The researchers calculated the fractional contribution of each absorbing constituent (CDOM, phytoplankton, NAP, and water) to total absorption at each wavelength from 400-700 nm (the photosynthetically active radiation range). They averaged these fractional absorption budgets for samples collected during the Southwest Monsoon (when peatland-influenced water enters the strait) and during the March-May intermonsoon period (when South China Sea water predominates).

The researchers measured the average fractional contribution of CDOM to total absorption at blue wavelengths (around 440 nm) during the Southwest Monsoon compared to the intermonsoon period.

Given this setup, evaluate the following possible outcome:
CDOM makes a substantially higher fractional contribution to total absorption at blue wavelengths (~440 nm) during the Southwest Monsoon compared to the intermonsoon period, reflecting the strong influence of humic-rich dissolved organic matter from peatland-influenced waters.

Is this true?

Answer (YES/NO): YES